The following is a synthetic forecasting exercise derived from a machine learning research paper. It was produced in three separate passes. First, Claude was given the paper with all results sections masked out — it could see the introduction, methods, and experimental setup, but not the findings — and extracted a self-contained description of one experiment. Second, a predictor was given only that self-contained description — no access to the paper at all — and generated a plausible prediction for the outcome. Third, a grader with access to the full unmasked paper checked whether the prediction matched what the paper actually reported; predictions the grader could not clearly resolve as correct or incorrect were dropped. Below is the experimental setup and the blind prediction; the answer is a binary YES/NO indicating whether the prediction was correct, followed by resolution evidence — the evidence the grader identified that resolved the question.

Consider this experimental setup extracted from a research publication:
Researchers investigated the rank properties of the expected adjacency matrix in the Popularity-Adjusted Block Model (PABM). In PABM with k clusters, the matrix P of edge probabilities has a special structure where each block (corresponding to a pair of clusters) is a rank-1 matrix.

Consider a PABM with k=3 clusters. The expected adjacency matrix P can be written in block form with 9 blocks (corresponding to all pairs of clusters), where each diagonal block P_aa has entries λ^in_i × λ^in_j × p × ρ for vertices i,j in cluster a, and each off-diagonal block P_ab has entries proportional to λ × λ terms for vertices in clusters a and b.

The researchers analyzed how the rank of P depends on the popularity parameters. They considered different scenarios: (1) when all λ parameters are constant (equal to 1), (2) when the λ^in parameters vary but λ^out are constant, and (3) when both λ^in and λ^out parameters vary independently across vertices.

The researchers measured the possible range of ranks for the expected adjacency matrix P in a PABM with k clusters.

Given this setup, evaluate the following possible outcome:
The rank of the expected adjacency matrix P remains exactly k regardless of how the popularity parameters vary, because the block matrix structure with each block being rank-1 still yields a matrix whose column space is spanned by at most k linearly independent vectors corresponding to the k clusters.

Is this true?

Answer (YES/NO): NO